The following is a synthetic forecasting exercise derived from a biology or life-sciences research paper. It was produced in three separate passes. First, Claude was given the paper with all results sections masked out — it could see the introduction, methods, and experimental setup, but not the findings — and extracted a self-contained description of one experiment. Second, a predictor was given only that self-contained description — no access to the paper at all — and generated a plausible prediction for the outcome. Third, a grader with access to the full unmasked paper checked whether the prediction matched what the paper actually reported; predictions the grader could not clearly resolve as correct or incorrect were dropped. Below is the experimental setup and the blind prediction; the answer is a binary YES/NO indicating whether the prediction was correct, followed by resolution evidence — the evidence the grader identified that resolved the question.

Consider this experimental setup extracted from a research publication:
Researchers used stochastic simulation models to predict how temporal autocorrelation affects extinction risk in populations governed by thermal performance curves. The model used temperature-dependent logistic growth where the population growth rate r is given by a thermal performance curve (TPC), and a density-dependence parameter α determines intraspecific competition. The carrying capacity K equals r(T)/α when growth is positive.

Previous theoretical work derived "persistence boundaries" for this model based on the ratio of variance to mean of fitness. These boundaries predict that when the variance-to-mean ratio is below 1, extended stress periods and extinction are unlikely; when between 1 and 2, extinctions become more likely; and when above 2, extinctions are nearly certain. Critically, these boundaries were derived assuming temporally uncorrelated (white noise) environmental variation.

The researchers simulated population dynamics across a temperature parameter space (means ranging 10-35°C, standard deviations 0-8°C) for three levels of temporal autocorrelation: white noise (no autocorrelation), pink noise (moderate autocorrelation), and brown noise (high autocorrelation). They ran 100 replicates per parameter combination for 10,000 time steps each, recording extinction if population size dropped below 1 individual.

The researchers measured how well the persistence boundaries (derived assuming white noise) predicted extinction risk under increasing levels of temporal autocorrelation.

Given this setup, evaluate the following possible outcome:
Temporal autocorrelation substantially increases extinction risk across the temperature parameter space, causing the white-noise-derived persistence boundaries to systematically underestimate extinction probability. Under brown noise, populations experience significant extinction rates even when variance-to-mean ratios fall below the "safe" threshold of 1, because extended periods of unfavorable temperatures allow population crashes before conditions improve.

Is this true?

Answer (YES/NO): YES